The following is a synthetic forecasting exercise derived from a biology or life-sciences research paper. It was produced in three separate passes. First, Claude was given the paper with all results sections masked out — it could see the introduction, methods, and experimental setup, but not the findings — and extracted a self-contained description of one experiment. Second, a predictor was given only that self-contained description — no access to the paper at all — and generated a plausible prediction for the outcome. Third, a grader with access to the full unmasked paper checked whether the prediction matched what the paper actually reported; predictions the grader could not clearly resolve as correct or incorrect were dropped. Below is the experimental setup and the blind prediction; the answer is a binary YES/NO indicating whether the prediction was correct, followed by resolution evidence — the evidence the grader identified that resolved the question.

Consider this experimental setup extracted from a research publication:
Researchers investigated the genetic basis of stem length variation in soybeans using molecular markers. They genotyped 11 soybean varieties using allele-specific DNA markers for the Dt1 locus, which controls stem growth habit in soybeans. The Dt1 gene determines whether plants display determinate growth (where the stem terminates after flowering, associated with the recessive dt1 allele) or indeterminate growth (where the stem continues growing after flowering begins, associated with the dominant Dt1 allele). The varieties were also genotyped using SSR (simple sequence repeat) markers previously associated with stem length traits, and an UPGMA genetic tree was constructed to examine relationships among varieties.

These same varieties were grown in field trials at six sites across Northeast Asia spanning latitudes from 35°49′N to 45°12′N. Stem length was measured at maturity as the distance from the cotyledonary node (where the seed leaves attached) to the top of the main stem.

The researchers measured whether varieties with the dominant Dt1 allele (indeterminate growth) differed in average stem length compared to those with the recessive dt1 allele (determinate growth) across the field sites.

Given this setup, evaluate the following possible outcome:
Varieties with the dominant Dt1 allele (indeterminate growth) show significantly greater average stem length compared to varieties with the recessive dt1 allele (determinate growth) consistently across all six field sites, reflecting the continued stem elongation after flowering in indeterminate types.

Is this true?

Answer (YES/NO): NO